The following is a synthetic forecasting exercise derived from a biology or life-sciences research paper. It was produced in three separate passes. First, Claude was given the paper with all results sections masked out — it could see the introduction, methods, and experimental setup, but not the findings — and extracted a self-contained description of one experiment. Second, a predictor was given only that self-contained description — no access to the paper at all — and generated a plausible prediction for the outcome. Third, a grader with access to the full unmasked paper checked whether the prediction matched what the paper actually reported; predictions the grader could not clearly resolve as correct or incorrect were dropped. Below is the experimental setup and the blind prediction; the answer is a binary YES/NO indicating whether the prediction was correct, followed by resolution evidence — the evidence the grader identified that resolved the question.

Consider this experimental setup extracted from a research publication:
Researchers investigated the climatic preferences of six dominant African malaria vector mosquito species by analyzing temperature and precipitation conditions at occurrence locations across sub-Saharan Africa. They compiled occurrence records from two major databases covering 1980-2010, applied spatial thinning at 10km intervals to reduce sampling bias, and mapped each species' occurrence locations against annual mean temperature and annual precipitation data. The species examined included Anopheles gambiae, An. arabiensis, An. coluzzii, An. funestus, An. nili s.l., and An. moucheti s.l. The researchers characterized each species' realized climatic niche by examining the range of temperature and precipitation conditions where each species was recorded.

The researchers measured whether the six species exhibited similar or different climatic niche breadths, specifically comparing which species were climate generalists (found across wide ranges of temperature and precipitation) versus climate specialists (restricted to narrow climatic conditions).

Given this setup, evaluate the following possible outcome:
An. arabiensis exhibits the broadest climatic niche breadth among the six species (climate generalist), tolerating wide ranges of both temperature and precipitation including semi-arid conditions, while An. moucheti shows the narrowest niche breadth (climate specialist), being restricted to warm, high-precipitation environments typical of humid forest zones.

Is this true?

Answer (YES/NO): NO